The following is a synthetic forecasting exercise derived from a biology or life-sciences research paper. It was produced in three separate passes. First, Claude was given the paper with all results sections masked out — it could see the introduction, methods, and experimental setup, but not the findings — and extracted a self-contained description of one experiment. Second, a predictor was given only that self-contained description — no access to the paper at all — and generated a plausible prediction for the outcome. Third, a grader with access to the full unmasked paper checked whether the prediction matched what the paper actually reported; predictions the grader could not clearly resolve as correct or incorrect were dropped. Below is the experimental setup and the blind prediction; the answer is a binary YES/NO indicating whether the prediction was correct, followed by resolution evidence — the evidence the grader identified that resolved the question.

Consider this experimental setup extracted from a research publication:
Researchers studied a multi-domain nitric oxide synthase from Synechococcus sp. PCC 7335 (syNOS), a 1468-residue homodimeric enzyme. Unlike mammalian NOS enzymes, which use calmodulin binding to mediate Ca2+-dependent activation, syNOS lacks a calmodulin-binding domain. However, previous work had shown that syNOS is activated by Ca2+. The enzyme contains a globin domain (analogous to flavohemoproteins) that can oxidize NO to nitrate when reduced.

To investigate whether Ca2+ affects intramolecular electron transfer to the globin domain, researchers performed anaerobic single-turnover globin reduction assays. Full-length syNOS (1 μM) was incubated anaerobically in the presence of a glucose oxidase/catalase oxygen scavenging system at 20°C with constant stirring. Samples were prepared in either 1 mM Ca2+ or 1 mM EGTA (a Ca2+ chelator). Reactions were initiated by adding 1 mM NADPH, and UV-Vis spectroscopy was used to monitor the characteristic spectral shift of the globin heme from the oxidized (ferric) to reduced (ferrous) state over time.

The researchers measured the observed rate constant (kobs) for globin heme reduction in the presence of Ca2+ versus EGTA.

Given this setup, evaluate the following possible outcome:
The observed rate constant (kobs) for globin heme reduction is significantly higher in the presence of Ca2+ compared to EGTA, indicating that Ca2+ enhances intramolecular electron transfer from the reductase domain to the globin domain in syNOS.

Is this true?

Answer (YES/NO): NO